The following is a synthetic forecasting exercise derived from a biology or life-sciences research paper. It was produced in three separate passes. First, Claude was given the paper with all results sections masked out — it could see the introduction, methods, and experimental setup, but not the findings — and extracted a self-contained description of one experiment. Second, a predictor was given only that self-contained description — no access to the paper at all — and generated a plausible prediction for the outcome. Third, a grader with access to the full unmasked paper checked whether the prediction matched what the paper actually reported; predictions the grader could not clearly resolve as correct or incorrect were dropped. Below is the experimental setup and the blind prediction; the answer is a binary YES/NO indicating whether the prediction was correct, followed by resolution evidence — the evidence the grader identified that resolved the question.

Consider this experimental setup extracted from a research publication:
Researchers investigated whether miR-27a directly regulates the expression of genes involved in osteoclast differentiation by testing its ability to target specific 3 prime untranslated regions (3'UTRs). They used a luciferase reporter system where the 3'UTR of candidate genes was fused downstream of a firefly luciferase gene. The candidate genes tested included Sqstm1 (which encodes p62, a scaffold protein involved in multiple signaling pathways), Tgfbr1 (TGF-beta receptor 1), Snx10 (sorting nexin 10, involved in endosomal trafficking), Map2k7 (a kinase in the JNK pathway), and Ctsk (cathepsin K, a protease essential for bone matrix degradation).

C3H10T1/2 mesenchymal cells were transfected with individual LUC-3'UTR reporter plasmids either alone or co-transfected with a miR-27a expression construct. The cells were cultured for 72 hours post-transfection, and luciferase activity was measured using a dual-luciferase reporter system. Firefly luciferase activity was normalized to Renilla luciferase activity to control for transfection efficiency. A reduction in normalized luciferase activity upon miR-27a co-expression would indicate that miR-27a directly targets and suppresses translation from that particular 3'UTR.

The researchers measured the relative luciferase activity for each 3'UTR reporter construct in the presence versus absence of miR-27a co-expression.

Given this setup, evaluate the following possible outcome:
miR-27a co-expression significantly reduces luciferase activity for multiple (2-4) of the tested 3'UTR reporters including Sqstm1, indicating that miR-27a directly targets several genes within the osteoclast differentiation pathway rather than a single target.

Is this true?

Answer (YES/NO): YES